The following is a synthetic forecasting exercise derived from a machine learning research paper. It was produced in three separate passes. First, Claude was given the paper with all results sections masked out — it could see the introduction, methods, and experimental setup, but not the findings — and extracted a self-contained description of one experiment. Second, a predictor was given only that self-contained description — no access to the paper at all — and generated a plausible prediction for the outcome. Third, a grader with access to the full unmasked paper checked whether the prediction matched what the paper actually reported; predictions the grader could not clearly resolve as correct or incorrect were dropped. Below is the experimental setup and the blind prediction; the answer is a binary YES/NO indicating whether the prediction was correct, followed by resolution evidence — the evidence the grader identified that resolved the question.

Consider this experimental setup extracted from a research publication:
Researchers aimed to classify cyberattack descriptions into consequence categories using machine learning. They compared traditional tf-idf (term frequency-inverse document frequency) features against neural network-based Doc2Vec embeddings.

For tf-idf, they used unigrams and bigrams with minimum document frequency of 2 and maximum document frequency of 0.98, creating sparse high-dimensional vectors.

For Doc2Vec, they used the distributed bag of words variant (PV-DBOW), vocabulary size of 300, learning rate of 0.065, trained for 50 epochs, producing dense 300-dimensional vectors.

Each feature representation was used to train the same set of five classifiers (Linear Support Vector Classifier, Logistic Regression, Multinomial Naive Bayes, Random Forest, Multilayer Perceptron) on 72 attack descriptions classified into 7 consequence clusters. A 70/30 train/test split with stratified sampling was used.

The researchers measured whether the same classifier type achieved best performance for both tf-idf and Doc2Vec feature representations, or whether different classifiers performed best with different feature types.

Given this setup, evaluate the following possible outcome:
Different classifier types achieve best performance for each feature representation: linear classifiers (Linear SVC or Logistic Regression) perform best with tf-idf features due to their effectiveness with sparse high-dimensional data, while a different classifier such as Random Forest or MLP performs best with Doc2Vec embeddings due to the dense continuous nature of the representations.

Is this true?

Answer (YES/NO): NO